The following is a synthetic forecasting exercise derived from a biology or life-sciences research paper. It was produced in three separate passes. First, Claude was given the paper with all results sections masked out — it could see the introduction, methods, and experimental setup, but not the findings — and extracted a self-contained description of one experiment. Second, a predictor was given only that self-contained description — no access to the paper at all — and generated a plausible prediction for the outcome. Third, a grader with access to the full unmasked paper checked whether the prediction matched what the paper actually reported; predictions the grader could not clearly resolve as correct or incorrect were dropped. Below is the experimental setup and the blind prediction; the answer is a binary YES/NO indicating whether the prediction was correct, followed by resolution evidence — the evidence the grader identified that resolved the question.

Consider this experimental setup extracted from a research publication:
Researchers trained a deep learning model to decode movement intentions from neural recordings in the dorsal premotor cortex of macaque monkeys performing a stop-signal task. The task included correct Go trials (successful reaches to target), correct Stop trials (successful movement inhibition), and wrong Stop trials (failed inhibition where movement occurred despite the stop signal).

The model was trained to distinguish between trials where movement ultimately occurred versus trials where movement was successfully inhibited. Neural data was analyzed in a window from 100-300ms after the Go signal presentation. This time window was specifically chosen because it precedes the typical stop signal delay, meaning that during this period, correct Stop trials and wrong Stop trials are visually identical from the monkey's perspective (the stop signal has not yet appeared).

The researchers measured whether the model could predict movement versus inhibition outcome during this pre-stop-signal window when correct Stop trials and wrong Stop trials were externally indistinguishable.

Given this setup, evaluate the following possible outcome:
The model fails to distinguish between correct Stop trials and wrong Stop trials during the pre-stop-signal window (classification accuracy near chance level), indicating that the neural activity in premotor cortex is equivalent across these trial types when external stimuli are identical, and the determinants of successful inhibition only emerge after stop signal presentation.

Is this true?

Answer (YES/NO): NO